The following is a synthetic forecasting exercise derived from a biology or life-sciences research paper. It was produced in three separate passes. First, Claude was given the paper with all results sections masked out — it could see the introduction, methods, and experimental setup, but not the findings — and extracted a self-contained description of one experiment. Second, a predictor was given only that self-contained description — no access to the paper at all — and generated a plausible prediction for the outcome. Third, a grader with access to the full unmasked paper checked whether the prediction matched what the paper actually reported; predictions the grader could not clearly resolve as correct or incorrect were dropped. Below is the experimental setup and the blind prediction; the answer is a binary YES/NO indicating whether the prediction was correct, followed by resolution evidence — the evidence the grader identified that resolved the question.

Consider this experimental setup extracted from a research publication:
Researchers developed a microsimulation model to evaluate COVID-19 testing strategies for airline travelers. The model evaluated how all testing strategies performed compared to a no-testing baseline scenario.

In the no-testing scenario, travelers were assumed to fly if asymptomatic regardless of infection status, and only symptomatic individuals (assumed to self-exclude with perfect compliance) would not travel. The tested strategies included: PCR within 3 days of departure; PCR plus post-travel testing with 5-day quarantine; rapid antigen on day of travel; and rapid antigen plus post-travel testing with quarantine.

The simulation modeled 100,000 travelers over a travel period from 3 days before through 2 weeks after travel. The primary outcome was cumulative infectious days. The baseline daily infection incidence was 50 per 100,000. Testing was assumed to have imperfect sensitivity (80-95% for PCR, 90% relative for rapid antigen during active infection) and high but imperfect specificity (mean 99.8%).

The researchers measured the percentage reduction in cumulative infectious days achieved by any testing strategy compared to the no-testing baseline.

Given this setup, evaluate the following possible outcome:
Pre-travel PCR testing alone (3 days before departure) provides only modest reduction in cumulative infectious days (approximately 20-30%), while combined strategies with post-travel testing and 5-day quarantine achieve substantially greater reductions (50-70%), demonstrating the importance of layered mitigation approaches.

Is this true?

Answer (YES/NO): NO